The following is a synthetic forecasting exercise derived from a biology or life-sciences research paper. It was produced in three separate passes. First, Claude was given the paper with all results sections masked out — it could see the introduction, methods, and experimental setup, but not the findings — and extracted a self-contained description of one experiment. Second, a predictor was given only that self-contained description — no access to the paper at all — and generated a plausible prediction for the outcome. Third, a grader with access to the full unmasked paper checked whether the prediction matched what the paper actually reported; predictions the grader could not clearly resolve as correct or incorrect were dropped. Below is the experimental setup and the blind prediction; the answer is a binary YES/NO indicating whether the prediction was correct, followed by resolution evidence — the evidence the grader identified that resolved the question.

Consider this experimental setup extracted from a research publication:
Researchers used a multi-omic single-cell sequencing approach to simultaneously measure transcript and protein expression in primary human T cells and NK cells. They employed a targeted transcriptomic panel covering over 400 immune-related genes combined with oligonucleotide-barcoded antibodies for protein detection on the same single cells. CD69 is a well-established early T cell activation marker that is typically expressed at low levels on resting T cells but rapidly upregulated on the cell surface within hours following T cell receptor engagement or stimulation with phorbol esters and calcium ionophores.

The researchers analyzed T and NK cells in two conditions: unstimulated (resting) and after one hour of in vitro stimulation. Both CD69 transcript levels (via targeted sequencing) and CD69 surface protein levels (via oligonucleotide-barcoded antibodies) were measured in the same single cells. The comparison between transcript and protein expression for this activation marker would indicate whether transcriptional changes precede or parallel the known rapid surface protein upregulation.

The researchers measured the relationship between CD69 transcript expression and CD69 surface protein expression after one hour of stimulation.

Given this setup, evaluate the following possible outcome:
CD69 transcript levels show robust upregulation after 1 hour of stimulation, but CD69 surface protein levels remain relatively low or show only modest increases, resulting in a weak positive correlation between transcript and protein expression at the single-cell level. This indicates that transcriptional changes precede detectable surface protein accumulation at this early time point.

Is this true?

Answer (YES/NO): YES